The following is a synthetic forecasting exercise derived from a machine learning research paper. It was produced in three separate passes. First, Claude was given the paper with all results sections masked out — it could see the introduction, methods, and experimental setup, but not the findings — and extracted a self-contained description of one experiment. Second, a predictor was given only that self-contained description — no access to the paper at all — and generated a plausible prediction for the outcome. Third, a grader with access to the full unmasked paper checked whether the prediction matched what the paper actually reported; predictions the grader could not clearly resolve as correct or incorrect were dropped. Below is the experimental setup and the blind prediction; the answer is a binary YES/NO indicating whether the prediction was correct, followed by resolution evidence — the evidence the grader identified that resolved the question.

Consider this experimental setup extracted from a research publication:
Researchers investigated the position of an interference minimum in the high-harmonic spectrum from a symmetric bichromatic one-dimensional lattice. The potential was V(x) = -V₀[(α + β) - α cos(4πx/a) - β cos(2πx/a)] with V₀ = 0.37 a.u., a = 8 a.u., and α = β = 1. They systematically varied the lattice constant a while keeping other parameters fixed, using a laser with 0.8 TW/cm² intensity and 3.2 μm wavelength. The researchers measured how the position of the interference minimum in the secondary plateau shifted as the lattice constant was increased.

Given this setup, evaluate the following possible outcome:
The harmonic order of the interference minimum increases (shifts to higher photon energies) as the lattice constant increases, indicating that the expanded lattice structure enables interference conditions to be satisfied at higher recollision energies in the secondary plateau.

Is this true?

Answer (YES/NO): NO